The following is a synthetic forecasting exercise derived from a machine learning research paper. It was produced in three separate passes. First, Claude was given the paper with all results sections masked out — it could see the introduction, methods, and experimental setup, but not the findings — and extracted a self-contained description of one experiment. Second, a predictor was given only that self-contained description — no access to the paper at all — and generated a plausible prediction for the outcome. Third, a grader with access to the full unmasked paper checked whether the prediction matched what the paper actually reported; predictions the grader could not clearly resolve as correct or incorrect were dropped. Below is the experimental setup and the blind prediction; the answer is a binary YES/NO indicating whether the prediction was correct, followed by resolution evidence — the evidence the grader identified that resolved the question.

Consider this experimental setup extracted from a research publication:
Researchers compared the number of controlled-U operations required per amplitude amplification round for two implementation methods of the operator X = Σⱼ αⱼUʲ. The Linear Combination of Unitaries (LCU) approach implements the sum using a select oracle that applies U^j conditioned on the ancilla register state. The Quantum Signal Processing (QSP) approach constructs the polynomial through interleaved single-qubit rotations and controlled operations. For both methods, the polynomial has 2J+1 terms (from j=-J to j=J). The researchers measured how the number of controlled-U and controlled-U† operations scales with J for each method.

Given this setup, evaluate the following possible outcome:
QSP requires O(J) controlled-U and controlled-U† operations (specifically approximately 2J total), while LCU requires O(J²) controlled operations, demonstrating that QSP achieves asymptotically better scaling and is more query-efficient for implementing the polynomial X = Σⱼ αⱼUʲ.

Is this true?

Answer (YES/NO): NO